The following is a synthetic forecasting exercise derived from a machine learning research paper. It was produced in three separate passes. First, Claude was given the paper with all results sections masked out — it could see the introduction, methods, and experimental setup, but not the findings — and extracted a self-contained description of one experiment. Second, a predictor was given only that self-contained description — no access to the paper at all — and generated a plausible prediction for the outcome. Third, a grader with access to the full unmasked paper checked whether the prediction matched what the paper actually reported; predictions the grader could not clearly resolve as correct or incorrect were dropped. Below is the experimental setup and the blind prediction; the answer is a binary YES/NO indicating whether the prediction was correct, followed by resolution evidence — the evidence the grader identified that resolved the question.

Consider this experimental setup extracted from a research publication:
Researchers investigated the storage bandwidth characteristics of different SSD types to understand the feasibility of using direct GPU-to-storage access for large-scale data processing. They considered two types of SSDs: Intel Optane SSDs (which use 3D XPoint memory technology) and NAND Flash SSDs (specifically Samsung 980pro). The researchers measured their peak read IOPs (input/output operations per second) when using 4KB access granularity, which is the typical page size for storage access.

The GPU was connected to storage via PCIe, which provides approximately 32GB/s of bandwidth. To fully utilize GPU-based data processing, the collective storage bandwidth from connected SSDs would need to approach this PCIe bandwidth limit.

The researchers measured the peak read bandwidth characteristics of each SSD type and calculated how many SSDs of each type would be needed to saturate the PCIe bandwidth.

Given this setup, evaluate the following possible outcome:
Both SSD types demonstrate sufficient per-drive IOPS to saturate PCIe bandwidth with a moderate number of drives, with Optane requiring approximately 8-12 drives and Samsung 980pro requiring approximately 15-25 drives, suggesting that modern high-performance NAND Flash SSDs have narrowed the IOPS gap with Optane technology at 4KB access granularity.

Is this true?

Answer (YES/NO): NO